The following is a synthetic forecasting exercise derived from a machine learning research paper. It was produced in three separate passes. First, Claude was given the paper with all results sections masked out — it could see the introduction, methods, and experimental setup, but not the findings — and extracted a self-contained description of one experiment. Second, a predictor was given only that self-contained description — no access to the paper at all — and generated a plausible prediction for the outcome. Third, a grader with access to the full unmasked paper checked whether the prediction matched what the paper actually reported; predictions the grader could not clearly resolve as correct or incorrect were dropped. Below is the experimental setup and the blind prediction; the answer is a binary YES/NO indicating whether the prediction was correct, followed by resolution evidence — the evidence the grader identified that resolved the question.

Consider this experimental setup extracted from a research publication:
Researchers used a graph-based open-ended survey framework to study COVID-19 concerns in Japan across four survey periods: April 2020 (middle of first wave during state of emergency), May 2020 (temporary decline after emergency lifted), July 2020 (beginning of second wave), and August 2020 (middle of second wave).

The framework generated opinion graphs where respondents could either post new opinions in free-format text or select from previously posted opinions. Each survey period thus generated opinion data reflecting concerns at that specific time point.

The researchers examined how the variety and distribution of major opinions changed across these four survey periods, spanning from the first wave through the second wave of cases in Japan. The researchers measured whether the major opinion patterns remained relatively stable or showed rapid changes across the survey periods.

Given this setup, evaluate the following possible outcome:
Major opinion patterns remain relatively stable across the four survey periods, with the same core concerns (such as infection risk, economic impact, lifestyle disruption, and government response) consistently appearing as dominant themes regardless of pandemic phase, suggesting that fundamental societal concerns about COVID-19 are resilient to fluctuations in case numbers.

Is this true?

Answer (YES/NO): NO